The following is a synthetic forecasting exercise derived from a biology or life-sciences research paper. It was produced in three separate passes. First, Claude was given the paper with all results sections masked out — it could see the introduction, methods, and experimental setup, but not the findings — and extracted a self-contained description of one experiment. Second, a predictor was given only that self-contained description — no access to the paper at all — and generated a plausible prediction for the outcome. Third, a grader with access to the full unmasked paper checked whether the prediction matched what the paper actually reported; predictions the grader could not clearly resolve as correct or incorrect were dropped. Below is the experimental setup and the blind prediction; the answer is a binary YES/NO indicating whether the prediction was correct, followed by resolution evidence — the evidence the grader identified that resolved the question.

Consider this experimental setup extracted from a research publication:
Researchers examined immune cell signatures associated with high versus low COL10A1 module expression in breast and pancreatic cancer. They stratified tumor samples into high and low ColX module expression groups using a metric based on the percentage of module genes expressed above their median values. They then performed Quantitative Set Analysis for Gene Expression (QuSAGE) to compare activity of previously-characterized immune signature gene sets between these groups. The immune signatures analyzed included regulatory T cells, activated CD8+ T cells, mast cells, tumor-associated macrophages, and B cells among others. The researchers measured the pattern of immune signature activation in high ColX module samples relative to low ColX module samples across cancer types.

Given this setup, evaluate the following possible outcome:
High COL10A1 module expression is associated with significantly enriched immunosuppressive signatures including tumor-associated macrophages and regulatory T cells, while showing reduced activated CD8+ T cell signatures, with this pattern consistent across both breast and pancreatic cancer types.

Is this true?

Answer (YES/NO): NO